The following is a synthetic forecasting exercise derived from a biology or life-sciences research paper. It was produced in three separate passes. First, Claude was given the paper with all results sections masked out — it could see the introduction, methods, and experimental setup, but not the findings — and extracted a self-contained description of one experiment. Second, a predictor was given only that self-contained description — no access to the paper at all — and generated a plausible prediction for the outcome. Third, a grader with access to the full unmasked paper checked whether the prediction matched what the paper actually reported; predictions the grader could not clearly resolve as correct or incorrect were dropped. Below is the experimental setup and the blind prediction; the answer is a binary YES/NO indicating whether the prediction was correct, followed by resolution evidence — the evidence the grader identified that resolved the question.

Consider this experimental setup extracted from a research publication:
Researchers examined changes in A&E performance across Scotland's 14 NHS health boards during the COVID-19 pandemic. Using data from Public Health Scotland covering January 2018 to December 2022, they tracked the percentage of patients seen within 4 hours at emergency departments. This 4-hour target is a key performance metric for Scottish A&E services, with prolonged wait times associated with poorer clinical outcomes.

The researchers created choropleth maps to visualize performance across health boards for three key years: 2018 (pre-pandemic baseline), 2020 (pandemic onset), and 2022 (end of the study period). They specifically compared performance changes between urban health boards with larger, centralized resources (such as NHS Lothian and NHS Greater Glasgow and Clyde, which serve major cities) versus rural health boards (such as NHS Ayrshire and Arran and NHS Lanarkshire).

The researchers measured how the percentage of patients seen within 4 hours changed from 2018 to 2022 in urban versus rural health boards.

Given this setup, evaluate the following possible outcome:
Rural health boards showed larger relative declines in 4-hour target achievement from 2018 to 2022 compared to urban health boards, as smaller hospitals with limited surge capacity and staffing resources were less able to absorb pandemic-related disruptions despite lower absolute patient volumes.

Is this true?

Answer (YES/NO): YES